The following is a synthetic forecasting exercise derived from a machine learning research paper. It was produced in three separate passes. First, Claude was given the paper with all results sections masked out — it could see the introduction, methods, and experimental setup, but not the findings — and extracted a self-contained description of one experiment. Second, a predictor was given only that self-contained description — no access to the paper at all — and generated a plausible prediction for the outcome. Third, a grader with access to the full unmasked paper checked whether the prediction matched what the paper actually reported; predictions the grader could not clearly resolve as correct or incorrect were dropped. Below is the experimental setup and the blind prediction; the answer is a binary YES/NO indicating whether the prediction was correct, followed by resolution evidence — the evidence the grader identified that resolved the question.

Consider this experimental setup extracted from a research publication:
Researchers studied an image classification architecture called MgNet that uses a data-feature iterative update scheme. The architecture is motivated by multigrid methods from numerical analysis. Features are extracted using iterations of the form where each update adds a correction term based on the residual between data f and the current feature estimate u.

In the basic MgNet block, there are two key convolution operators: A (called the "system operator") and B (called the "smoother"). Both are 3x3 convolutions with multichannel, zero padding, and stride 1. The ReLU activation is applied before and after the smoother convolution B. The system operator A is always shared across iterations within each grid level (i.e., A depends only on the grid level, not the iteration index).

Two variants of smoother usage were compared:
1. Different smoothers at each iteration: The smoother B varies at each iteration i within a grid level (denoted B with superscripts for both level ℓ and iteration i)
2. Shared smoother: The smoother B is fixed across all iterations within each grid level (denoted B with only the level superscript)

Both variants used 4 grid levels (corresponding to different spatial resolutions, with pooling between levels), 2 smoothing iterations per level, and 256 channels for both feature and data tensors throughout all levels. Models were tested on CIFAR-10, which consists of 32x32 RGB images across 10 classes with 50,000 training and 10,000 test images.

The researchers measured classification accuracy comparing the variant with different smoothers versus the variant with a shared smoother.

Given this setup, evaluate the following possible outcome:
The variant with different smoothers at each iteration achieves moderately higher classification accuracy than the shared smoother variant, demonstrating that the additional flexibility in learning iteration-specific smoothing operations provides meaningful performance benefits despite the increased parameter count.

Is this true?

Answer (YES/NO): NO